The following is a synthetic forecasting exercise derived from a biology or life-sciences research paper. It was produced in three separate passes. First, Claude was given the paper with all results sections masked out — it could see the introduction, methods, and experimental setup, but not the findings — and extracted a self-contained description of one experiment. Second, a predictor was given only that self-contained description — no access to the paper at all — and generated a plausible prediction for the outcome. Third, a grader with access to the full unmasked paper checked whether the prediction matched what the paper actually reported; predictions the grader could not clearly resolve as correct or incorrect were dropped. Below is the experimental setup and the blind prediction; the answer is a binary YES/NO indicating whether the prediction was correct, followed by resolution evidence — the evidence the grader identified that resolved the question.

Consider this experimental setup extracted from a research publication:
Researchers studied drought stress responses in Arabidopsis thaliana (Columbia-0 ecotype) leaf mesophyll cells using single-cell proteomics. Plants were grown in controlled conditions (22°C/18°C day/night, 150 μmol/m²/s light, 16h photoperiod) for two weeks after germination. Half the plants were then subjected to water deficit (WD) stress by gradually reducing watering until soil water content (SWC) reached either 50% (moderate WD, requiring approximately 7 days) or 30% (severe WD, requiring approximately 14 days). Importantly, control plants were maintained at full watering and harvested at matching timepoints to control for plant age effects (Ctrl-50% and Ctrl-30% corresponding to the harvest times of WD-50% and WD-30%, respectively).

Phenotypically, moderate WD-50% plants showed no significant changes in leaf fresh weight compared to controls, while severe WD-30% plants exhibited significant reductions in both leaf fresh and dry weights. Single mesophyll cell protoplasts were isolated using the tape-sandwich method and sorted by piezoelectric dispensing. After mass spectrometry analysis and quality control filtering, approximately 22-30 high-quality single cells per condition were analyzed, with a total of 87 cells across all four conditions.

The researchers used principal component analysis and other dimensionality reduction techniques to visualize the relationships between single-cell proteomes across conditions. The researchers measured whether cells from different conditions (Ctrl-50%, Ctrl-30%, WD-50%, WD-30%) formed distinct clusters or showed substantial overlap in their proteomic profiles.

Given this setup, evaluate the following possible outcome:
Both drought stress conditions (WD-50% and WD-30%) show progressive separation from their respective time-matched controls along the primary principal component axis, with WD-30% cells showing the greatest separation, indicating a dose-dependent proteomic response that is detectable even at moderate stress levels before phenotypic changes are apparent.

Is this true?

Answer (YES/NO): NO